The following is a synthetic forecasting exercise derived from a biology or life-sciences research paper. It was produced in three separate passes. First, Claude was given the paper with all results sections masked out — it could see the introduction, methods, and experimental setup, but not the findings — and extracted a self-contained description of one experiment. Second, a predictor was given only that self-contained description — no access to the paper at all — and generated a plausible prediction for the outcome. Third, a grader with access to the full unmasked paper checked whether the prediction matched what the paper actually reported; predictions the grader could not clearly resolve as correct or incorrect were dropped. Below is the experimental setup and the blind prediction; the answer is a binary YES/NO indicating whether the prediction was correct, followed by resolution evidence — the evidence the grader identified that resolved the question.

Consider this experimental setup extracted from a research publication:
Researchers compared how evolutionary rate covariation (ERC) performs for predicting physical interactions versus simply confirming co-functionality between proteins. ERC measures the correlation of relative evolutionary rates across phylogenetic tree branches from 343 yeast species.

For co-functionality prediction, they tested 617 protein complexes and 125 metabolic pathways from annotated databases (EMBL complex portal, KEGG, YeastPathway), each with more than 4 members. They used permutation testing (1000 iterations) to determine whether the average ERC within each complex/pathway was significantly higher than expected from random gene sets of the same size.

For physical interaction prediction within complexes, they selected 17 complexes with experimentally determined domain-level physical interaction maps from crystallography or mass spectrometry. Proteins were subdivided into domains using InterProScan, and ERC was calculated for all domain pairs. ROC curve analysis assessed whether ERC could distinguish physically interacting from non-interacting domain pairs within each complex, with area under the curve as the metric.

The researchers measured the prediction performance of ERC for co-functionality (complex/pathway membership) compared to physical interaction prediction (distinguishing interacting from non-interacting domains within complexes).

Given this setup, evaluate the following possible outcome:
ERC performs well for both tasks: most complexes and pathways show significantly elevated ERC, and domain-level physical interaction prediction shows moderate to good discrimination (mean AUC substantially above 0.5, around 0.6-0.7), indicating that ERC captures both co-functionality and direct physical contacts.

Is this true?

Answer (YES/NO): NO